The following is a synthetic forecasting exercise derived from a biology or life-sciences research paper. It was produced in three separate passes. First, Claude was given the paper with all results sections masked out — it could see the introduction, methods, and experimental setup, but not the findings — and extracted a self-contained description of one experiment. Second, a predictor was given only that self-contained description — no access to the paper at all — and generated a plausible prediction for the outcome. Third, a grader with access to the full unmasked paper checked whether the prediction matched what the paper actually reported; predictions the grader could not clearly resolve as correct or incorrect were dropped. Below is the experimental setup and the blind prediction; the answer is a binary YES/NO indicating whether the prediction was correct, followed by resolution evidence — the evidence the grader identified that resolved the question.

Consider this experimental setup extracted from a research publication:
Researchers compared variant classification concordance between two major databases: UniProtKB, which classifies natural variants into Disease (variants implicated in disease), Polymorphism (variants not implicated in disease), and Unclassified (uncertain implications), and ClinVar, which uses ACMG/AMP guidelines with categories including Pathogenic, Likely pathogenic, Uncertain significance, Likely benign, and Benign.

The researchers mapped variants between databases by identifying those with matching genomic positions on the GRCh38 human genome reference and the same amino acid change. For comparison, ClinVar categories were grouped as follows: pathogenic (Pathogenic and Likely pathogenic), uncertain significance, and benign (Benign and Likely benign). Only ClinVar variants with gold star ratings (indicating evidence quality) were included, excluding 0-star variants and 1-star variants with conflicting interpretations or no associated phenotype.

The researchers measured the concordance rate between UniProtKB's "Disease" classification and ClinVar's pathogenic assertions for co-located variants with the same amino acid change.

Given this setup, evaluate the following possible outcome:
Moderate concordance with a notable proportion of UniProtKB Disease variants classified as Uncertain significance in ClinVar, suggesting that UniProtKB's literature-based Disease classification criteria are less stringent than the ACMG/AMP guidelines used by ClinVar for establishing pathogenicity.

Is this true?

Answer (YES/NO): NO